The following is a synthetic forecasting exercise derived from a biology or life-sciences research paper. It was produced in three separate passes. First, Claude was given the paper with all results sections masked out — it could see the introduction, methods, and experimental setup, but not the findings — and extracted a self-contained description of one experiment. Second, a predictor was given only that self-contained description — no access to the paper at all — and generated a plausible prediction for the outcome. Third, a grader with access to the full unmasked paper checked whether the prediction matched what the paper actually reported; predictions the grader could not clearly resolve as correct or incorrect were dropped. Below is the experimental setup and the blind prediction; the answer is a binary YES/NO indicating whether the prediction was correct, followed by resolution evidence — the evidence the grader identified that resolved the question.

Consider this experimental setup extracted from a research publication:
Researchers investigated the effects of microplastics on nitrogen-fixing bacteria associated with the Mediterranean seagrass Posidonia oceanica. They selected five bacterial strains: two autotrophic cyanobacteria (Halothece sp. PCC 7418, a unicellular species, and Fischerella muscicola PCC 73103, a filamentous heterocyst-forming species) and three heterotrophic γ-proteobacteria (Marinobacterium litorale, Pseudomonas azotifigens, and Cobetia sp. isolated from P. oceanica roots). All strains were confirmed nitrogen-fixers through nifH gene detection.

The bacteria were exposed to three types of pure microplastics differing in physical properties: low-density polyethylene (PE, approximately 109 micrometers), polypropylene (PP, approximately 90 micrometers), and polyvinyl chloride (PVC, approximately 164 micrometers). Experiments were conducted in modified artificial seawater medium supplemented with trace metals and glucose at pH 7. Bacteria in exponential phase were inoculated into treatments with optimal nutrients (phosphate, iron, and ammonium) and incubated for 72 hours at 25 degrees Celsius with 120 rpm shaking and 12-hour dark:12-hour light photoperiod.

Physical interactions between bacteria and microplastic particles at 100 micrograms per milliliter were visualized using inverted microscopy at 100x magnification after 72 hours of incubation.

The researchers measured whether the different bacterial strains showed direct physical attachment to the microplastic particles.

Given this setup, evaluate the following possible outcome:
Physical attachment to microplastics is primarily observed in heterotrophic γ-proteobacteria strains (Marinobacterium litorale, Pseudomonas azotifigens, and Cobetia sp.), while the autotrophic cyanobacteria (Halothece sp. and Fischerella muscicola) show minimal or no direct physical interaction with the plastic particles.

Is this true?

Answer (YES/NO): YES